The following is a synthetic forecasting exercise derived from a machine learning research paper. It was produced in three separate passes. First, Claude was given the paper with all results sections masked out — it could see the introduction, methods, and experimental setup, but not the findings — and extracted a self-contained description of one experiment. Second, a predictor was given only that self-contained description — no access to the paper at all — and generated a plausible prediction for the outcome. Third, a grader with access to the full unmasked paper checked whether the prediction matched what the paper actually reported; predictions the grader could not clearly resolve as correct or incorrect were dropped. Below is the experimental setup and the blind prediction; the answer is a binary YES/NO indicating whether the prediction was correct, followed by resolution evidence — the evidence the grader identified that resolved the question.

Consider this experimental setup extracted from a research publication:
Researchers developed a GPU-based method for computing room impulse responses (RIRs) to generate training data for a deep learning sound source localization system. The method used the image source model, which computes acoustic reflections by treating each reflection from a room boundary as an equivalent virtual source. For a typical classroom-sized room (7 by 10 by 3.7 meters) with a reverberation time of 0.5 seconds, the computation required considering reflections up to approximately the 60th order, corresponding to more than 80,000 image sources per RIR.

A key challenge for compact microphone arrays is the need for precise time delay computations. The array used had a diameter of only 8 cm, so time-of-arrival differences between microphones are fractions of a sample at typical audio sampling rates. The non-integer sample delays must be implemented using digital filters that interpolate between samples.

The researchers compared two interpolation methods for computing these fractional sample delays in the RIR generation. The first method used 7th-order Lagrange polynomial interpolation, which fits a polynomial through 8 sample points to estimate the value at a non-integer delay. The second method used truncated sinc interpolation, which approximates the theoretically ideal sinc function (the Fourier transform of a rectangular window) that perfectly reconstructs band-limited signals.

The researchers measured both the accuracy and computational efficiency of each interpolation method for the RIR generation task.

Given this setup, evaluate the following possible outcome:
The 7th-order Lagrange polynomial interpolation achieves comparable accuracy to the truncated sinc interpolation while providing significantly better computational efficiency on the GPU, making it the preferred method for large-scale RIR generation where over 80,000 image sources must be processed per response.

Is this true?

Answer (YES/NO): NO